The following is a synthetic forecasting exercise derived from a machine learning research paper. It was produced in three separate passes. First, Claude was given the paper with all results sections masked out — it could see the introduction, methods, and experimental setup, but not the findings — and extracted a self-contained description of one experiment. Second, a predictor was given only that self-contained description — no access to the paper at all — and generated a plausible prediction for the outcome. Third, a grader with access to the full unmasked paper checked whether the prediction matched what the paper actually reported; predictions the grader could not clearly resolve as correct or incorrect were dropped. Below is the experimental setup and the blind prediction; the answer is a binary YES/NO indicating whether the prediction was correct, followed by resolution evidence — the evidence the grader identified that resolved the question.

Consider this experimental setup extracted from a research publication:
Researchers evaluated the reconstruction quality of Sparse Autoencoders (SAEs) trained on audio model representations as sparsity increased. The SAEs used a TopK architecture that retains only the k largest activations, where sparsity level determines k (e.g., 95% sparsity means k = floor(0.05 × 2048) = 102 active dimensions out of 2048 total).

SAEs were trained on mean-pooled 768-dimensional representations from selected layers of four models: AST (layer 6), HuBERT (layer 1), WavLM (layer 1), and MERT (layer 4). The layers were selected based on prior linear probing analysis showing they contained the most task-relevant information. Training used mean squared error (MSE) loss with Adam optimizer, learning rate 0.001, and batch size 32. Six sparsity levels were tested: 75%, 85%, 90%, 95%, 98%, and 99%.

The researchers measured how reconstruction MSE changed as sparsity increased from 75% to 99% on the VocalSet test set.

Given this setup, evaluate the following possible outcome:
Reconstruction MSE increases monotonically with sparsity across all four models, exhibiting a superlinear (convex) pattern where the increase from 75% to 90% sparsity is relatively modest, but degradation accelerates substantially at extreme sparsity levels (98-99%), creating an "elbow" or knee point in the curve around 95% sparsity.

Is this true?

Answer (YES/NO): NO